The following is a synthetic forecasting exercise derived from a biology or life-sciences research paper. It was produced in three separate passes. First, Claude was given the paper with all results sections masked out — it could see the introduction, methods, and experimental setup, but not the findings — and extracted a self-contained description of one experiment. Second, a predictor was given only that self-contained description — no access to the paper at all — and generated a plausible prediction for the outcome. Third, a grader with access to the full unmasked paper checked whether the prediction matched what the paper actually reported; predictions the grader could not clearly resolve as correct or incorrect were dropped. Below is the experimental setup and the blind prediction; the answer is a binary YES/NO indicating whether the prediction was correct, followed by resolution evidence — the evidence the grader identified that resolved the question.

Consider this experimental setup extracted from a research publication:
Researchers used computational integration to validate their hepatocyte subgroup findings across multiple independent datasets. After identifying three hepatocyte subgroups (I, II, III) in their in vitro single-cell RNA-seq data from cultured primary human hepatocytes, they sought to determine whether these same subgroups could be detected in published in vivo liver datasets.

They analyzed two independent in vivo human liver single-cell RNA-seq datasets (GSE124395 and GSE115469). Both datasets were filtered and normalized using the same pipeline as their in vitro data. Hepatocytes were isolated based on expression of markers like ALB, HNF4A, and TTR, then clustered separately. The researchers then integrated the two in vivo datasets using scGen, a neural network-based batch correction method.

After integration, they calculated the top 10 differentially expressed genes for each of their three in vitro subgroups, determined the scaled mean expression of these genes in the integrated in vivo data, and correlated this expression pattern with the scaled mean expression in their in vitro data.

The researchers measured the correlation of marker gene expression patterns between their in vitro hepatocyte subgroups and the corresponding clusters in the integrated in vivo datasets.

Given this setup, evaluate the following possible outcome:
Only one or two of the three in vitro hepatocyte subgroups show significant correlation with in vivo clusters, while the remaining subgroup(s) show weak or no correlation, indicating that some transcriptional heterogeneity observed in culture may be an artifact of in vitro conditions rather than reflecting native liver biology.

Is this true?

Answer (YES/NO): NO